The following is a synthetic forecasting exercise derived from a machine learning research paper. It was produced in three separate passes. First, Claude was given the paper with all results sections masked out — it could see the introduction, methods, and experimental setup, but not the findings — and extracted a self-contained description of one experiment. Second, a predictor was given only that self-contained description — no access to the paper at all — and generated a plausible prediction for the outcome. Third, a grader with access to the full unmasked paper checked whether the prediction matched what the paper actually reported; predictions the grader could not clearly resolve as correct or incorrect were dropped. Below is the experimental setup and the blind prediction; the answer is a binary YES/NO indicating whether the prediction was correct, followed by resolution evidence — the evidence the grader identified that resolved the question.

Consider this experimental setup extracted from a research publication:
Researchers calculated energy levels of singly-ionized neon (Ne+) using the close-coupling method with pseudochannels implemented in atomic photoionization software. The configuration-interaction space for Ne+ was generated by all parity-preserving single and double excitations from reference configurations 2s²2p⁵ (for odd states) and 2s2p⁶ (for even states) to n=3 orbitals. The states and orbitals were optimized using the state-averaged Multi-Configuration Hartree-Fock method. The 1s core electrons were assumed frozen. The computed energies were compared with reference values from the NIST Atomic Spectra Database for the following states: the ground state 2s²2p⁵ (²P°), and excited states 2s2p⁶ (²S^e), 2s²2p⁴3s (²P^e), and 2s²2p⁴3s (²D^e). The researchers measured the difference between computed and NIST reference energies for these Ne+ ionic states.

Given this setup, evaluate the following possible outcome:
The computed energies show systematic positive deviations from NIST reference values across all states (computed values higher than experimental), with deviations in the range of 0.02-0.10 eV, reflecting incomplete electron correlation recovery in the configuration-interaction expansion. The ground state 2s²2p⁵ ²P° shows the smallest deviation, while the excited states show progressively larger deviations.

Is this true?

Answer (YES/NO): NO